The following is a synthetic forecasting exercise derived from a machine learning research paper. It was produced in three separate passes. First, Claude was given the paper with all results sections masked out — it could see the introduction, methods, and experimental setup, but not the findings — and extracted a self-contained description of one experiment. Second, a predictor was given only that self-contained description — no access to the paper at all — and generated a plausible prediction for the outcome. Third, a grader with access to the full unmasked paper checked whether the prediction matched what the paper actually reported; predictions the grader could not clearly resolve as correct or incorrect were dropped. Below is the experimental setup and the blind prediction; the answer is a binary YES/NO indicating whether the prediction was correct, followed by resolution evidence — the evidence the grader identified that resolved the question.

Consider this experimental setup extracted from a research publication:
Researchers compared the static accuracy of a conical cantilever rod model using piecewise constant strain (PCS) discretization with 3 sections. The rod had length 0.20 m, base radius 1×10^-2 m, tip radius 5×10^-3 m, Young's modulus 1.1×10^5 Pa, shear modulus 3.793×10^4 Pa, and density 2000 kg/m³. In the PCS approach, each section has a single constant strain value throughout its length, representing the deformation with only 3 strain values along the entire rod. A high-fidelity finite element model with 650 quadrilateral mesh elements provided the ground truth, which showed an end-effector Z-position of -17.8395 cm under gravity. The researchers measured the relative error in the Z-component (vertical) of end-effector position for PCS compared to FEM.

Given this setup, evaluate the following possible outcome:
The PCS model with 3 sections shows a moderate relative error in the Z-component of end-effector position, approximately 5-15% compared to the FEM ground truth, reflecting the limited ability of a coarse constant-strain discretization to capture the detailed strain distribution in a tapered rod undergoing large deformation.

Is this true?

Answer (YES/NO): NO